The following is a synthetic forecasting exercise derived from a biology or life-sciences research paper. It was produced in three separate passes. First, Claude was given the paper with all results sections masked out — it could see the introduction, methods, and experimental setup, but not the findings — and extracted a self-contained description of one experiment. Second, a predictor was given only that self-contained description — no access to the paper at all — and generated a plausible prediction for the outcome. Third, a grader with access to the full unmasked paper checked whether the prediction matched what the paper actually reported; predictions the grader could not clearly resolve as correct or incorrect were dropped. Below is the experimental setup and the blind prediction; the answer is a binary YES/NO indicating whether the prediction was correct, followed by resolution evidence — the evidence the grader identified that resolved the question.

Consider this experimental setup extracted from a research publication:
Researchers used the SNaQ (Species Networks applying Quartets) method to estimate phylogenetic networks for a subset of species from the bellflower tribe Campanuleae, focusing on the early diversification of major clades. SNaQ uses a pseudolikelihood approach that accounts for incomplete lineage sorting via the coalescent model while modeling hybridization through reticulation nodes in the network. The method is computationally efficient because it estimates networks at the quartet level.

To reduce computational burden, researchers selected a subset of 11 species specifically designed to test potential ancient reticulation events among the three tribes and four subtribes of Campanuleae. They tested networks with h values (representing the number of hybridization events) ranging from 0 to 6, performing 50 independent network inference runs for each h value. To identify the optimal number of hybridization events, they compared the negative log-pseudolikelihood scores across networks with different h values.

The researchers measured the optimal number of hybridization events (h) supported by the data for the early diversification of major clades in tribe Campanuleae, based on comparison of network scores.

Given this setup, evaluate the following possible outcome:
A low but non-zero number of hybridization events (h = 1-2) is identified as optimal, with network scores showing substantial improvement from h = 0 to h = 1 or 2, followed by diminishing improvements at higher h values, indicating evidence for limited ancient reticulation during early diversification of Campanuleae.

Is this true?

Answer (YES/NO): YES